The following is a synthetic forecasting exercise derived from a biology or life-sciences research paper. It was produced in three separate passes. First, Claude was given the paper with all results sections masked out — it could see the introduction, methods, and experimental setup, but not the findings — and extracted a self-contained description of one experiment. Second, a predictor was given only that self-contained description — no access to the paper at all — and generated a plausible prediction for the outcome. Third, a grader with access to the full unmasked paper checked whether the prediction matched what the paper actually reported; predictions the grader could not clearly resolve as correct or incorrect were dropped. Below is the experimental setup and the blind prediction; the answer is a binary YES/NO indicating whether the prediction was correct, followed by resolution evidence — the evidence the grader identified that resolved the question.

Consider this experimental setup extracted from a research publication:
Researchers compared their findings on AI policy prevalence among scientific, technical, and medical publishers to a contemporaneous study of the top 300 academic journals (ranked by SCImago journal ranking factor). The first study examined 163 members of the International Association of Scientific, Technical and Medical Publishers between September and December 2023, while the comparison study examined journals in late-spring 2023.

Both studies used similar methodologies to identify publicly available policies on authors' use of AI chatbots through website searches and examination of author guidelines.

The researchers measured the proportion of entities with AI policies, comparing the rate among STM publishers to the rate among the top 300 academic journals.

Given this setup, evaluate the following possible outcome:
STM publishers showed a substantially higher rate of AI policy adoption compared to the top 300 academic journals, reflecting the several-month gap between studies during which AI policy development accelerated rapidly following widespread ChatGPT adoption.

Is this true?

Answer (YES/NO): NO